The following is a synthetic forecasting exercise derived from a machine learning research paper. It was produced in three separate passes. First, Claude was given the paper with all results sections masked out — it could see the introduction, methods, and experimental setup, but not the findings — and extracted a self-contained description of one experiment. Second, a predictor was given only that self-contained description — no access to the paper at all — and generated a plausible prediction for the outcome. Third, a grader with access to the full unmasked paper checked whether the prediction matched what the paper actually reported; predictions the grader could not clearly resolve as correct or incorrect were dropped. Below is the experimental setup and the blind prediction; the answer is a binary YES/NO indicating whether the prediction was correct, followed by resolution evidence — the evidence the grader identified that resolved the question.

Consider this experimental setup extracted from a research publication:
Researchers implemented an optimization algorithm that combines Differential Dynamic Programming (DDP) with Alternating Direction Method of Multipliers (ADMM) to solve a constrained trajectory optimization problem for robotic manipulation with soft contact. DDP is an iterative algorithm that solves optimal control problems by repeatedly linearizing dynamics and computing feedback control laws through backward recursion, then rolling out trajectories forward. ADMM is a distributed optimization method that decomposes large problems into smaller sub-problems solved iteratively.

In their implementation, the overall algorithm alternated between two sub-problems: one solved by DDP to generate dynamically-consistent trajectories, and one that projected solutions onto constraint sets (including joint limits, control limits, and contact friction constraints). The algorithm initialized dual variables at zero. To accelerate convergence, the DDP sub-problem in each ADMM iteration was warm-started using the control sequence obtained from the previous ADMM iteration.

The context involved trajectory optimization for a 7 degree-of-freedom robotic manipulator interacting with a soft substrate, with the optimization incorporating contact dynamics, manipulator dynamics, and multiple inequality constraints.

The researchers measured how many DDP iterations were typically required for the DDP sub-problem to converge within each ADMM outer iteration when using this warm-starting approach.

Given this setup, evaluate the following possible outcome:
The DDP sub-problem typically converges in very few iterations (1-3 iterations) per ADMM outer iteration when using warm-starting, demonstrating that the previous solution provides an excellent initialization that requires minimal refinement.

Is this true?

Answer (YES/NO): NO